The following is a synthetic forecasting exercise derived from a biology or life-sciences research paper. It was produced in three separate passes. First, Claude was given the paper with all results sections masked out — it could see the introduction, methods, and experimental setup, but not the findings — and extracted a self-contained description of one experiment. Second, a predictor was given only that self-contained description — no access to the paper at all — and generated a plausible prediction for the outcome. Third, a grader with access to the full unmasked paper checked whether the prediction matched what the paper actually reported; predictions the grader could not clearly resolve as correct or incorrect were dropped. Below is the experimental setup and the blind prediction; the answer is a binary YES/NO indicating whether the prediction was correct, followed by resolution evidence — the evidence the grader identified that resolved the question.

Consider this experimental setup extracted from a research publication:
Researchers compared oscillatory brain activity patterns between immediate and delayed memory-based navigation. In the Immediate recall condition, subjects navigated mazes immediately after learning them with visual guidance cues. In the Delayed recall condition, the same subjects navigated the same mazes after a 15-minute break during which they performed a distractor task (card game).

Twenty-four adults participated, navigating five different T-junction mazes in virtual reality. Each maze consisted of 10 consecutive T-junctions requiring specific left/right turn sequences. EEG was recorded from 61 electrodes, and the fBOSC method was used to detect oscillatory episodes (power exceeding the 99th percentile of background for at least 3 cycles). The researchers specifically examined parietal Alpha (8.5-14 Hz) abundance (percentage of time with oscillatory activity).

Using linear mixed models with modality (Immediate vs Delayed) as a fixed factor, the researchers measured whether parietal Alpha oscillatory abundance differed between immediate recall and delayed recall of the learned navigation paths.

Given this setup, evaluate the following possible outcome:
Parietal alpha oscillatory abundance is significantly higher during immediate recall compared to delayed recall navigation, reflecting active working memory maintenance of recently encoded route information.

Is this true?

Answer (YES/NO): NO